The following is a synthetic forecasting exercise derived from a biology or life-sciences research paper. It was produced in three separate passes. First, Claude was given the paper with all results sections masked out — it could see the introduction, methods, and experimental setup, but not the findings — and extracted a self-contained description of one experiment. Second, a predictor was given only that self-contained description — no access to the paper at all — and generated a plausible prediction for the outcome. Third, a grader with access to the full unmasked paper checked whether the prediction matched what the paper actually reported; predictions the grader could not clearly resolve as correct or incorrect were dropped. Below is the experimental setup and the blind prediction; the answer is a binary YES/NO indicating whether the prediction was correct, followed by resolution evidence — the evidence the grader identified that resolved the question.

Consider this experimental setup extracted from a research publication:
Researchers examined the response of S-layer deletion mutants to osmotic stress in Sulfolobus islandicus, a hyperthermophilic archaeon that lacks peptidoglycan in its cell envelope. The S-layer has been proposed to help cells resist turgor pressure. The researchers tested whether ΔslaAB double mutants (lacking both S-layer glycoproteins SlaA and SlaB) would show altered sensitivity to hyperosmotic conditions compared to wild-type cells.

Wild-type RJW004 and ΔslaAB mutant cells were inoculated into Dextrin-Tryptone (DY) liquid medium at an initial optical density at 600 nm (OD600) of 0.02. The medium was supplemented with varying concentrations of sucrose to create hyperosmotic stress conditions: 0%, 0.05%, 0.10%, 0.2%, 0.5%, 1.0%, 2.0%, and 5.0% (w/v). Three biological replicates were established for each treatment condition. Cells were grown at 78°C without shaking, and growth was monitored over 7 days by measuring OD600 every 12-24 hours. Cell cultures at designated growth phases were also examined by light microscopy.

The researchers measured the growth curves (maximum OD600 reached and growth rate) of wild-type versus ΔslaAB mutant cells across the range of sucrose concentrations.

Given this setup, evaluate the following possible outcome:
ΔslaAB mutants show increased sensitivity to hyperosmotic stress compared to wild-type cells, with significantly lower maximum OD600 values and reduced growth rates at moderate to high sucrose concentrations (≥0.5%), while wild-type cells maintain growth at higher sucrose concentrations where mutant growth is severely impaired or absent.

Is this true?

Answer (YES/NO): NO